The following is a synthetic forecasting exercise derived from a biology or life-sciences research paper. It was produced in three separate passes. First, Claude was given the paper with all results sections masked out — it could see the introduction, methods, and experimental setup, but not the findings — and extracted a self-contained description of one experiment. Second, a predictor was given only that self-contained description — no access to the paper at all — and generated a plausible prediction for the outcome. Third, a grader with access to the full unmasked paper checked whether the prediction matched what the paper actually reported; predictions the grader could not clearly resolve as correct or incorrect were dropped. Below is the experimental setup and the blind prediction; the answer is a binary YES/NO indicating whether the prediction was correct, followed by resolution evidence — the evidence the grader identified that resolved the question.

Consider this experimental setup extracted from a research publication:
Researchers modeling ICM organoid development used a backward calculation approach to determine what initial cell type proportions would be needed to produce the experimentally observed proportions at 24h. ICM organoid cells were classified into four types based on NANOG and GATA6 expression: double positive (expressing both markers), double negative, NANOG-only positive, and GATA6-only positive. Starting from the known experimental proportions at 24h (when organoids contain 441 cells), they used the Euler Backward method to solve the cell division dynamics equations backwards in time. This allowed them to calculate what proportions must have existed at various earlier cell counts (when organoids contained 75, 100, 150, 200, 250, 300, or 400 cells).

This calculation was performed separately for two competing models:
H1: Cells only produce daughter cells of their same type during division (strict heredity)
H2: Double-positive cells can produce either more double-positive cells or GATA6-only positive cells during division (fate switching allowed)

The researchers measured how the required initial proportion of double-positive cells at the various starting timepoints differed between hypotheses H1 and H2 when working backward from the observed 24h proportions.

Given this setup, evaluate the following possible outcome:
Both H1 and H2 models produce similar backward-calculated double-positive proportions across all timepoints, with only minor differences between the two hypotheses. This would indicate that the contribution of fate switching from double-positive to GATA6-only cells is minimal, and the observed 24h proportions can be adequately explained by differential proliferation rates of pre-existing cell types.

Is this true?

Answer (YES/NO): NO